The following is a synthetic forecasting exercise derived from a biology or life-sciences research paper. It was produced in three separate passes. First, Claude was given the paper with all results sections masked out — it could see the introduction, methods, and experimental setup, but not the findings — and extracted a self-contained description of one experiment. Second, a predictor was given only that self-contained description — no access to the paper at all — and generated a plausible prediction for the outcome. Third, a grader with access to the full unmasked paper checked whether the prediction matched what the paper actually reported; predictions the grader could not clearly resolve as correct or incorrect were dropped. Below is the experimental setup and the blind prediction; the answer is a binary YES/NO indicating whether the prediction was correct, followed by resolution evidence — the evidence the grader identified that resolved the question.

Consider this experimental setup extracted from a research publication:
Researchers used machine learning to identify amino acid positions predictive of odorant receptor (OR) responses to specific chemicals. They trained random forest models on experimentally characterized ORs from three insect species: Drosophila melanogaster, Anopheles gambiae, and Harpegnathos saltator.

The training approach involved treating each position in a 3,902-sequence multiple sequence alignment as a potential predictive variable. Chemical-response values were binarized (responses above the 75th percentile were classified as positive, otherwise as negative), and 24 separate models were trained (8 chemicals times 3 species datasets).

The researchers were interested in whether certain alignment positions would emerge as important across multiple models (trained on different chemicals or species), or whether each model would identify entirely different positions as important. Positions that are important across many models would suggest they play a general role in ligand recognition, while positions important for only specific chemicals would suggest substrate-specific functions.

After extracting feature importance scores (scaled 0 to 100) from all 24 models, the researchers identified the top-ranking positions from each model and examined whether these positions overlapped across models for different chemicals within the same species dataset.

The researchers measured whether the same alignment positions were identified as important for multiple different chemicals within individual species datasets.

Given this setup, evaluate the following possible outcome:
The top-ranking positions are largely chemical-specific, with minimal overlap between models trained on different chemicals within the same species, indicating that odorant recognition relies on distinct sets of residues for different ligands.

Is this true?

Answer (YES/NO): NO